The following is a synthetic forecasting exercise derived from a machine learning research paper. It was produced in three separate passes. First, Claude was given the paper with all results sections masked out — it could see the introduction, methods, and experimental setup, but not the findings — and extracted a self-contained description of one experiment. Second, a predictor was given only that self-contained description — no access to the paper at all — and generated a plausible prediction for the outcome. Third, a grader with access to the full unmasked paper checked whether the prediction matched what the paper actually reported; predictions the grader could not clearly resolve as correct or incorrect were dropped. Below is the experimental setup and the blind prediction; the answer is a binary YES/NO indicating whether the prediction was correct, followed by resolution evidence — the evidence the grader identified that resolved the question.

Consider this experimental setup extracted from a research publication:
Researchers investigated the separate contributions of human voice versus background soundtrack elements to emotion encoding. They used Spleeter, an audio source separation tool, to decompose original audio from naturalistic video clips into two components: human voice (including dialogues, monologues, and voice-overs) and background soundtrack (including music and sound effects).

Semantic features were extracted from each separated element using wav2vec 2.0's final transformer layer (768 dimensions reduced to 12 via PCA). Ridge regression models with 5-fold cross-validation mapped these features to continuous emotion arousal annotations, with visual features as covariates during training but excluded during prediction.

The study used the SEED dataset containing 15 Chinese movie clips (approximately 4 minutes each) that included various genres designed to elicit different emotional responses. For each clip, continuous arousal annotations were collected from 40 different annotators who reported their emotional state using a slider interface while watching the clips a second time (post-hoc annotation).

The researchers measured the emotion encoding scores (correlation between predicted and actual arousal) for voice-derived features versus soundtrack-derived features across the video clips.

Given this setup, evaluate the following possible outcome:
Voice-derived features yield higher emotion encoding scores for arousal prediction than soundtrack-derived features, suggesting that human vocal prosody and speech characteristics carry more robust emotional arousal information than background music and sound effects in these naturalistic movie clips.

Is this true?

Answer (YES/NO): YES